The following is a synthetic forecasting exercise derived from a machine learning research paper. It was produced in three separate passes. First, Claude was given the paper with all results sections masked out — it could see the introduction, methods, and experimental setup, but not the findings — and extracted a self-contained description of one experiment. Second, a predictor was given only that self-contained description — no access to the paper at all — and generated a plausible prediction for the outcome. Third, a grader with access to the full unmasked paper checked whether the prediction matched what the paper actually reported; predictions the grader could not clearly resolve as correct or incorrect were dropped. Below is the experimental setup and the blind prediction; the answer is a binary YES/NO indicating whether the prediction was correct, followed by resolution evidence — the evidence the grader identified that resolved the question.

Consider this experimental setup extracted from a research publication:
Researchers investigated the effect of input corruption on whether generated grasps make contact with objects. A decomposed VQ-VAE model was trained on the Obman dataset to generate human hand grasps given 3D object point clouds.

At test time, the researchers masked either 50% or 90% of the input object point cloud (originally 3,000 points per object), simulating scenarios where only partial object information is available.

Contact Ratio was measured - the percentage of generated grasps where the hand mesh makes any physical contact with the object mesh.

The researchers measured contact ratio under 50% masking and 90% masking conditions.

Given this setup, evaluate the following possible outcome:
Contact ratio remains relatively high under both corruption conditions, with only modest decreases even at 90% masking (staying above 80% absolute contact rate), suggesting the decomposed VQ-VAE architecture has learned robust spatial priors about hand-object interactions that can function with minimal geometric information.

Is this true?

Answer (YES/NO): YES